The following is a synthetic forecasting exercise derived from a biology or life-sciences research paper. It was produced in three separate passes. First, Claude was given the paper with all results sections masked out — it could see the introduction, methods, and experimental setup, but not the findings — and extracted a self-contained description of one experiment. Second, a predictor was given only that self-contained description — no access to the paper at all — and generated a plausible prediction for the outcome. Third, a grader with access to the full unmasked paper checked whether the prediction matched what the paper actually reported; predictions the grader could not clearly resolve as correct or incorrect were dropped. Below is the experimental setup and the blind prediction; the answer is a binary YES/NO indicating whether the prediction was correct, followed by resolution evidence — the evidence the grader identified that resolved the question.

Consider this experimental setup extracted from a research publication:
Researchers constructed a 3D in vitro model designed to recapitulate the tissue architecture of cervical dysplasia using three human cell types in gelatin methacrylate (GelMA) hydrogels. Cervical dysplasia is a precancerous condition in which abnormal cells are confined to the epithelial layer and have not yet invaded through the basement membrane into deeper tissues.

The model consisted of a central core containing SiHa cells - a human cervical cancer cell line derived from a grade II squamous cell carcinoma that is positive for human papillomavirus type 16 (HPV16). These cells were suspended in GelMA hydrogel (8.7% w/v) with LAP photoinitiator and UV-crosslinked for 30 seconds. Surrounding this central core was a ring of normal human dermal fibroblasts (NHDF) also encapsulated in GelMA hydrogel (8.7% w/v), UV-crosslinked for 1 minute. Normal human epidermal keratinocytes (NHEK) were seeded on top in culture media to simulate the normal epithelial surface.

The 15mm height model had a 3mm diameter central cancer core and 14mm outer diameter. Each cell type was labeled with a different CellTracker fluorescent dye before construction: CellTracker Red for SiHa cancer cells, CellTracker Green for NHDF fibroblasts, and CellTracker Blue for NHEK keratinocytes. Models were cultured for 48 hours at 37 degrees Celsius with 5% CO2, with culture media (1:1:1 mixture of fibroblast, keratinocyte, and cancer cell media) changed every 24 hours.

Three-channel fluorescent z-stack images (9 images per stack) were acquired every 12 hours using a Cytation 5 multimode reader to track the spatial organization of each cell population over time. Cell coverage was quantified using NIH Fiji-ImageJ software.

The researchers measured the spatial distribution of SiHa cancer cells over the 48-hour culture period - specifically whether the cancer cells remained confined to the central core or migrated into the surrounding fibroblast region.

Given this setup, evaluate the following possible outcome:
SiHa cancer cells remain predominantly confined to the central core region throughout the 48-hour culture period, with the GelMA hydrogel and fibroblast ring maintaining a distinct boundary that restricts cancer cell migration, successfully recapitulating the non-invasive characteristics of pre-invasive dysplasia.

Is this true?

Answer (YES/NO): YES